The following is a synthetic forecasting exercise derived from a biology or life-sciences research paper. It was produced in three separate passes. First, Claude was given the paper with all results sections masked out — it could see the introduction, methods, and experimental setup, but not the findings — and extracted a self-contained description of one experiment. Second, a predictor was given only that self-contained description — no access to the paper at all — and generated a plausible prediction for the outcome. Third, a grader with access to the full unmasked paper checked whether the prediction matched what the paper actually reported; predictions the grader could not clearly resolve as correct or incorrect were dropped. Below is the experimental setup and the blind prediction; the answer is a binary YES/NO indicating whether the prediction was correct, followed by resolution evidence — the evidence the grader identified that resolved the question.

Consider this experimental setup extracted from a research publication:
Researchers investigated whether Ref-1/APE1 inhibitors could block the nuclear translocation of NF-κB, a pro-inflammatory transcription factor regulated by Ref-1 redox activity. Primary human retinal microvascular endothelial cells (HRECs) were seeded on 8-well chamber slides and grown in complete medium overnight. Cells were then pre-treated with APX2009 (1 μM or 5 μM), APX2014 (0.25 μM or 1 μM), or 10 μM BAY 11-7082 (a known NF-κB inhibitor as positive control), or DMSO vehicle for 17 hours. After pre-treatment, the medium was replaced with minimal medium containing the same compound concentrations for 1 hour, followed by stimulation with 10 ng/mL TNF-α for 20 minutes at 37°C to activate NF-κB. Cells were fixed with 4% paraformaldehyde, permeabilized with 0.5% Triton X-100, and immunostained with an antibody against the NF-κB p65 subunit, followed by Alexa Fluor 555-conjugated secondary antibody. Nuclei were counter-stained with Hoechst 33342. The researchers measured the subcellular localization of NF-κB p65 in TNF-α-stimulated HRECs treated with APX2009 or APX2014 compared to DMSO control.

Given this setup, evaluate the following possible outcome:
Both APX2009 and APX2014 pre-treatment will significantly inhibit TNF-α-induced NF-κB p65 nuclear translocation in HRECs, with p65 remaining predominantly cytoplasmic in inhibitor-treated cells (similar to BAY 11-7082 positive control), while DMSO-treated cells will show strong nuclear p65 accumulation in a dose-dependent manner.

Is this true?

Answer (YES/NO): YES